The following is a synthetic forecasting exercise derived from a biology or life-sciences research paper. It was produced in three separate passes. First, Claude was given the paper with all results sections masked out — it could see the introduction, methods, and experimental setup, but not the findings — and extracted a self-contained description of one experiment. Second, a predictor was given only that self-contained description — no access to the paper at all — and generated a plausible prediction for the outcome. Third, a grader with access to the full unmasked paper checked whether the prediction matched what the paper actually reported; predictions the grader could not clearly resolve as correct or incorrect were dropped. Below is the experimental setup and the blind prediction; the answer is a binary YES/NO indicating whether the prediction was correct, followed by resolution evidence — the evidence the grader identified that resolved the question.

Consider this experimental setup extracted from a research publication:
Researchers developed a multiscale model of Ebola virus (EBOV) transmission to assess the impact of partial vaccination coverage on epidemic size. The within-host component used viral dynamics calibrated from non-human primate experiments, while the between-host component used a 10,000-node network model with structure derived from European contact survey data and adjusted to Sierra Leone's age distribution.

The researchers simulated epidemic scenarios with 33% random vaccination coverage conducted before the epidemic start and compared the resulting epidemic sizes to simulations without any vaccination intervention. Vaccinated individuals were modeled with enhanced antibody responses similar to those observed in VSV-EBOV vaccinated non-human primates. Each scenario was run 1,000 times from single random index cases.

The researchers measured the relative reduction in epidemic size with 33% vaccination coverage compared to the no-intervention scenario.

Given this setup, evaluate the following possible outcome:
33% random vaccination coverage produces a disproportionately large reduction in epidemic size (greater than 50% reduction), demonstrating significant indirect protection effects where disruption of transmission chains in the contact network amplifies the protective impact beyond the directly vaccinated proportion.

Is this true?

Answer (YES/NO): YES